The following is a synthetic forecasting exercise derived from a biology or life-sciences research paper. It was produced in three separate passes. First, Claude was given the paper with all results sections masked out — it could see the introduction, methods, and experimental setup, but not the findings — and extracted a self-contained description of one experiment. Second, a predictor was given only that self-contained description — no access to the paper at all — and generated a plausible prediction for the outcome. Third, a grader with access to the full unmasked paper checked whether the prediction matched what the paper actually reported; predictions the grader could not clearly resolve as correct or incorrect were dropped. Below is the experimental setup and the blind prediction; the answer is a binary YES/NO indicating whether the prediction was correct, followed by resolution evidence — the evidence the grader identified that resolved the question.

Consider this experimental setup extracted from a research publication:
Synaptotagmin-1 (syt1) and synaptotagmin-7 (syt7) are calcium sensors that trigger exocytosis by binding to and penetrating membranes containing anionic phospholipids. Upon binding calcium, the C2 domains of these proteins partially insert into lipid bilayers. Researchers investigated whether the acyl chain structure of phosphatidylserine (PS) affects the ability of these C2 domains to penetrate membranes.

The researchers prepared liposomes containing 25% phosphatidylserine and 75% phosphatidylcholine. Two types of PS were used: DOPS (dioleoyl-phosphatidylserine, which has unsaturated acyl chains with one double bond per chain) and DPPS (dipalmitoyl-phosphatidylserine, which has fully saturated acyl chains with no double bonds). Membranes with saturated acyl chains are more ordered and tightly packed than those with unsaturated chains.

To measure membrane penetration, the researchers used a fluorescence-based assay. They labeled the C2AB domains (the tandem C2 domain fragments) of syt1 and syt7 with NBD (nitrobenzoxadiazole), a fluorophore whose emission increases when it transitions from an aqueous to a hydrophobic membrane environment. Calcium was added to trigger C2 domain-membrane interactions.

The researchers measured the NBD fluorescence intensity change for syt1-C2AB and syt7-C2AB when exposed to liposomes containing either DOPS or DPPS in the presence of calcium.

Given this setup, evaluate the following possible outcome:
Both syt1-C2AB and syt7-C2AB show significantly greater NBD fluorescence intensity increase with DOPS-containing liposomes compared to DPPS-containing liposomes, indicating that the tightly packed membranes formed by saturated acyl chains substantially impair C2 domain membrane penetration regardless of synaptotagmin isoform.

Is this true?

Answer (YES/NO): NO